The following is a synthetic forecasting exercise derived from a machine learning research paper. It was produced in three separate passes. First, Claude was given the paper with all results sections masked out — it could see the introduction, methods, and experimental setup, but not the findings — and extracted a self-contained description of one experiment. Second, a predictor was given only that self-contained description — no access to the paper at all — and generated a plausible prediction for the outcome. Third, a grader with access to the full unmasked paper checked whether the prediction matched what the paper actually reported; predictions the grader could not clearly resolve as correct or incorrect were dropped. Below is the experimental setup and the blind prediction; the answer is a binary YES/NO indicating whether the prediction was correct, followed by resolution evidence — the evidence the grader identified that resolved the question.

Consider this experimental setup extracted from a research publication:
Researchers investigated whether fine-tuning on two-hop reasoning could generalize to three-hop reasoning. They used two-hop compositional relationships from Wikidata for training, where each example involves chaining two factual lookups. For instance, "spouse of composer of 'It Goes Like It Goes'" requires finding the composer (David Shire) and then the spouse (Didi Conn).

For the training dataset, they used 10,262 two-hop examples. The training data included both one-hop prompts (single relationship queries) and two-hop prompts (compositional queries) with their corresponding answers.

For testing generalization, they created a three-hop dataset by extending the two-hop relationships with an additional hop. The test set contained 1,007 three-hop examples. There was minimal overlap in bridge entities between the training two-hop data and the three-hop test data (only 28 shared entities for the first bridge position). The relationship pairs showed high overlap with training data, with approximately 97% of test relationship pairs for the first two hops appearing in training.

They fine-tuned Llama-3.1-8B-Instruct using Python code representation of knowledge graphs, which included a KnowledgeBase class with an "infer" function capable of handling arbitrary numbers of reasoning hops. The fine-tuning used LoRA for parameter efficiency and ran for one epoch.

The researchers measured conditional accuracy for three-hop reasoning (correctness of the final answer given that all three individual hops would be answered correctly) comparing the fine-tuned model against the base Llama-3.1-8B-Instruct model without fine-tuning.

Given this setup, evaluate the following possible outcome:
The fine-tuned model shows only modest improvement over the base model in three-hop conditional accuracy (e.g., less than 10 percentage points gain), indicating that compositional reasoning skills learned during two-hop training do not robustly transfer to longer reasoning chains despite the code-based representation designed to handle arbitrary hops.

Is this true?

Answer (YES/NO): NO